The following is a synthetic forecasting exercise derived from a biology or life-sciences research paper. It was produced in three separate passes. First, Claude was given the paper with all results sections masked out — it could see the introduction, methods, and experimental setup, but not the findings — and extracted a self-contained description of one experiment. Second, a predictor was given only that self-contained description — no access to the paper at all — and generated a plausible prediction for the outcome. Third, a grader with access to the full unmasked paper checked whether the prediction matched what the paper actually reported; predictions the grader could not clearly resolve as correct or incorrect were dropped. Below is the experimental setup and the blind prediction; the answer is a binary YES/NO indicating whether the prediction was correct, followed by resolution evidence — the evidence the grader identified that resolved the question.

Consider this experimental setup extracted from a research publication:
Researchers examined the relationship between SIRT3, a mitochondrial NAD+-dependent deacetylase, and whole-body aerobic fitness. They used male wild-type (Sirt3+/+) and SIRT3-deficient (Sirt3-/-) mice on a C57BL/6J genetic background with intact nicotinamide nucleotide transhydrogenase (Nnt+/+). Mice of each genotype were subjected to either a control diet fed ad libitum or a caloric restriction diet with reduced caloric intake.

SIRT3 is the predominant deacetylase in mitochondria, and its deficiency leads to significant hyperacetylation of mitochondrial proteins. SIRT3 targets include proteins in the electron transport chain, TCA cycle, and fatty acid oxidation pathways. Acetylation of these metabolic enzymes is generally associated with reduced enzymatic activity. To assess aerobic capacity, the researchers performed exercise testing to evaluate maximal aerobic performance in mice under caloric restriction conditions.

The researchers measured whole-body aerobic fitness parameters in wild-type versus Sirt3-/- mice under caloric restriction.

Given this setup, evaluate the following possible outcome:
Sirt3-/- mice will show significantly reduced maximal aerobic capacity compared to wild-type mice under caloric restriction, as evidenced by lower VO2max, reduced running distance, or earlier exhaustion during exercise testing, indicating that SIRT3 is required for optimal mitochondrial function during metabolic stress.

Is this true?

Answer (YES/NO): YES